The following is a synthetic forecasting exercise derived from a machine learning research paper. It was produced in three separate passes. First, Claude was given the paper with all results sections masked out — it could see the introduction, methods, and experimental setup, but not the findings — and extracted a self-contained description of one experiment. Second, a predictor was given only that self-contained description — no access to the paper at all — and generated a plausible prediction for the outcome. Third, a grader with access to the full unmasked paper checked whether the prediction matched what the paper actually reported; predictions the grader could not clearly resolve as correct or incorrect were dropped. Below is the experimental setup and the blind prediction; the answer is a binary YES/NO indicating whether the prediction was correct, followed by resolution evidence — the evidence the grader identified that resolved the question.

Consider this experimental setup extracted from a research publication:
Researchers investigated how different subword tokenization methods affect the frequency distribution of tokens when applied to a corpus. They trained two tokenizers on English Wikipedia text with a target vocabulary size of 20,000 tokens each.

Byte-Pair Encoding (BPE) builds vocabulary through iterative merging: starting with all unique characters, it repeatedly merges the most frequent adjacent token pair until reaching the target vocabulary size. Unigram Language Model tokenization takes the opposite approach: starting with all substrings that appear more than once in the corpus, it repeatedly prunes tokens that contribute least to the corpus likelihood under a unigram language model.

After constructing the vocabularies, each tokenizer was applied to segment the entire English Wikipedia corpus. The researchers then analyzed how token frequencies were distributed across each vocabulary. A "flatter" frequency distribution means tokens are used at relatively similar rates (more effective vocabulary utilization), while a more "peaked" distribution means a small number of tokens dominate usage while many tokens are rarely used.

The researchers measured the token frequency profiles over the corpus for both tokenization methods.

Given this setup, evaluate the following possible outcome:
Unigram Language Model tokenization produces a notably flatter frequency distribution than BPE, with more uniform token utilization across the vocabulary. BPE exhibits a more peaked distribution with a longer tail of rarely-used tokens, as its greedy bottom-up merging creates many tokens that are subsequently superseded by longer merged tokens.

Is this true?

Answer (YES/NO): YES